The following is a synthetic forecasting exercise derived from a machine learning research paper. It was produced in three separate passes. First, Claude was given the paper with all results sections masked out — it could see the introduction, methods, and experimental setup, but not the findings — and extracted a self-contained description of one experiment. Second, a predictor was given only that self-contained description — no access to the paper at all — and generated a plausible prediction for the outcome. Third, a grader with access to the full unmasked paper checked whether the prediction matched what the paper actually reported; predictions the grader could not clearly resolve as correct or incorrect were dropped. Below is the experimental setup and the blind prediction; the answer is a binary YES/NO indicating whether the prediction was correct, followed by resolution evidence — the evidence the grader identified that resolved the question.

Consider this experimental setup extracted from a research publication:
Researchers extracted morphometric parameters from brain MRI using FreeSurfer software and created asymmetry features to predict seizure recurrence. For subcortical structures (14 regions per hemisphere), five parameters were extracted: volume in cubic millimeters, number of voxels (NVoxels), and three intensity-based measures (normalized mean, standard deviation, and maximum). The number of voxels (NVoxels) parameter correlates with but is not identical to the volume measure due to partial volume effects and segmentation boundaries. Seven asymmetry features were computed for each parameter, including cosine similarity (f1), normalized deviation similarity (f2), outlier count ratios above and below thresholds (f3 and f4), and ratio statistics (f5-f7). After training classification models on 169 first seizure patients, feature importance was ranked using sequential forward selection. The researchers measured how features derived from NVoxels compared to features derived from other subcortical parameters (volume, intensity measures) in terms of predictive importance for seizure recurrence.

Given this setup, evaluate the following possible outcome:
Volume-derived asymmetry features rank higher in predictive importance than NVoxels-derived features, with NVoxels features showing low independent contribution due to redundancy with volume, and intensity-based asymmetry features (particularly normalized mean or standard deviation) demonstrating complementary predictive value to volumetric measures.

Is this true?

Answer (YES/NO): NO